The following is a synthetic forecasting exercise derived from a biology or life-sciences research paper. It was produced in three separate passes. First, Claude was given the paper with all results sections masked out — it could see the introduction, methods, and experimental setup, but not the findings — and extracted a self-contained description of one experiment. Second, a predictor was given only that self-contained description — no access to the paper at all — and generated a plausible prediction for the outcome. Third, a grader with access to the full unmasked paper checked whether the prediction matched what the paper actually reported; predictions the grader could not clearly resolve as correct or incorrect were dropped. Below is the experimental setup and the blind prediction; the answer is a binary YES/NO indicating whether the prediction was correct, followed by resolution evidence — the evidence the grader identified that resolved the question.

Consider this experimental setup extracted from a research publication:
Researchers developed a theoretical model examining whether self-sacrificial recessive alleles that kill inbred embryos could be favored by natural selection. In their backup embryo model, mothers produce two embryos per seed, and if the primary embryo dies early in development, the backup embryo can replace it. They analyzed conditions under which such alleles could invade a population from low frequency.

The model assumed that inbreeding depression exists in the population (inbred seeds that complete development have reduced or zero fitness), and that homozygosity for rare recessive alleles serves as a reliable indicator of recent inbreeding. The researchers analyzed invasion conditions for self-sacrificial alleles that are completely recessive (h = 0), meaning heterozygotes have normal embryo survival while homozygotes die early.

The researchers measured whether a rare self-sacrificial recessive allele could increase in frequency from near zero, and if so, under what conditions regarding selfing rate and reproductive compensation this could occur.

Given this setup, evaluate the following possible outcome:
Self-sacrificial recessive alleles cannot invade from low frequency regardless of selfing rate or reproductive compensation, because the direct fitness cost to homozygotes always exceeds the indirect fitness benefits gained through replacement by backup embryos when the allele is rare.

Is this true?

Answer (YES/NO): NO